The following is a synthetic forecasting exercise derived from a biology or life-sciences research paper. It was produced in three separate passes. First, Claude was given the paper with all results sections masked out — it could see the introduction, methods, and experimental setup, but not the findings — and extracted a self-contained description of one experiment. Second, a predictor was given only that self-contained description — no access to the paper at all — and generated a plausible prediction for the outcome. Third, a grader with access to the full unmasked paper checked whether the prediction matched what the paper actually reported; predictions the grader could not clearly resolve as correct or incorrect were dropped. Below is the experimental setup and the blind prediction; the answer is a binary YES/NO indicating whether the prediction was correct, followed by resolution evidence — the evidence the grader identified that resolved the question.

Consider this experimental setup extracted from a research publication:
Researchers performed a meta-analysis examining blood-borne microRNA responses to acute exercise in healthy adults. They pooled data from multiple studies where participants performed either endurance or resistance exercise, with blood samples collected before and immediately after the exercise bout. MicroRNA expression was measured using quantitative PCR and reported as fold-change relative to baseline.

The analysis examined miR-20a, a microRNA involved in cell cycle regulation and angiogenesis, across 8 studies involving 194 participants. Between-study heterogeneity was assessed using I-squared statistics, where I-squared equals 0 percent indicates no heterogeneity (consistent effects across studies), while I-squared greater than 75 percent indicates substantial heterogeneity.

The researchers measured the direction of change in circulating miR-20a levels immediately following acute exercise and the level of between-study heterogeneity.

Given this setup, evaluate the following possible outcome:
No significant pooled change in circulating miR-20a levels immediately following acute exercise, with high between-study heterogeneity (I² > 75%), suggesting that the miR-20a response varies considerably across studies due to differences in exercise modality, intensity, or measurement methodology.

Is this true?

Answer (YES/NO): NO